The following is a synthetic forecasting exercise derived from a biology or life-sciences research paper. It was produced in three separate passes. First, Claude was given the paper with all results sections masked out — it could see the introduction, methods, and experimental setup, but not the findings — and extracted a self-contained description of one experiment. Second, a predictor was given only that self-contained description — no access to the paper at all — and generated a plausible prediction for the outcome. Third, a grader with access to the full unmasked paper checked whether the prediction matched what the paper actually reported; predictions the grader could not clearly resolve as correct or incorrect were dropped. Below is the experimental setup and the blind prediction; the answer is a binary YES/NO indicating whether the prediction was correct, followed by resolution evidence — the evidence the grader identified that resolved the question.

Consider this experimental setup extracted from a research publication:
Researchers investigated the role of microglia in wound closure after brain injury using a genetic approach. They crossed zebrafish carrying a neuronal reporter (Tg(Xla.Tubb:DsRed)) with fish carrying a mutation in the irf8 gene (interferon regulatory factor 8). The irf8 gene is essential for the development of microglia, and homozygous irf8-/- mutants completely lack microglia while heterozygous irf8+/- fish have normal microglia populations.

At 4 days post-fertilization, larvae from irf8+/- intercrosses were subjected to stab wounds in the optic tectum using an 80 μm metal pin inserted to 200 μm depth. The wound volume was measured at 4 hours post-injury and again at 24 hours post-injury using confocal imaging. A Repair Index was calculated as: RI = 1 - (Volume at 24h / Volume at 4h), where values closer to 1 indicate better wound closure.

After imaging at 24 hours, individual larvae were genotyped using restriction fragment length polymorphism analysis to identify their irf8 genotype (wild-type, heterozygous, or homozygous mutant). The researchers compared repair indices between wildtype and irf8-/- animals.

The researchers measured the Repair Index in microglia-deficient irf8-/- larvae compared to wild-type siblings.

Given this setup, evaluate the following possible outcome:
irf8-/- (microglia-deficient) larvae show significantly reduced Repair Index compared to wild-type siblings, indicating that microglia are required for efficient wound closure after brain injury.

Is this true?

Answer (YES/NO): YES